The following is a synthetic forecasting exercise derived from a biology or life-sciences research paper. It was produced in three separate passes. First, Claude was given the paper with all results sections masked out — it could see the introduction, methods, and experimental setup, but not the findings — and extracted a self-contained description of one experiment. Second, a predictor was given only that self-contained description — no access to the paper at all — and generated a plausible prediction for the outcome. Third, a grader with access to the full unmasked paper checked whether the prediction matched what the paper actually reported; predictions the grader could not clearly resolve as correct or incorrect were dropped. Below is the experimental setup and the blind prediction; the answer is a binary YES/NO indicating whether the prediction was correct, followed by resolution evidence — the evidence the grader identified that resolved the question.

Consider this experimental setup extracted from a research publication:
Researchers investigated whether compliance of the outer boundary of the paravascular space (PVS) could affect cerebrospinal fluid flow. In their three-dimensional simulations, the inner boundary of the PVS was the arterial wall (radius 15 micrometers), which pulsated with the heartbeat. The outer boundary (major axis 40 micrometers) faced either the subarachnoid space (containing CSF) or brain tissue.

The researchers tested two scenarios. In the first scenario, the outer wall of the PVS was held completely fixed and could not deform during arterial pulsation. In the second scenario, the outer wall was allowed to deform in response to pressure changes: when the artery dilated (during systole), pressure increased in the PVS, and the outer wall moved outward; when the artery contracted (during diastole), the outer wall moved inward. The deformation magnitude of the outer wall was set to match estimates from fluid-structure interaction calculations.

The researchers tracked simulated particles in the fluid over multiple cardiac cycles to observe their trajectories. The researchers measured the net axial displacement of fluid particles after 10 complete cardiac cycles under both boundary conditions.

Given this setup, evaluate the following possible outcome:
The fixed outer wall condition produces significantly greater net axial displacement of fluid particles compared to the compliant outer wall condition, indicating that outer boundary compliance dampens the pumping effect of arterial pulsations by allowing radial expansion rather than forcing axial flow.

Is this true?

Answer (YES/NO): YES